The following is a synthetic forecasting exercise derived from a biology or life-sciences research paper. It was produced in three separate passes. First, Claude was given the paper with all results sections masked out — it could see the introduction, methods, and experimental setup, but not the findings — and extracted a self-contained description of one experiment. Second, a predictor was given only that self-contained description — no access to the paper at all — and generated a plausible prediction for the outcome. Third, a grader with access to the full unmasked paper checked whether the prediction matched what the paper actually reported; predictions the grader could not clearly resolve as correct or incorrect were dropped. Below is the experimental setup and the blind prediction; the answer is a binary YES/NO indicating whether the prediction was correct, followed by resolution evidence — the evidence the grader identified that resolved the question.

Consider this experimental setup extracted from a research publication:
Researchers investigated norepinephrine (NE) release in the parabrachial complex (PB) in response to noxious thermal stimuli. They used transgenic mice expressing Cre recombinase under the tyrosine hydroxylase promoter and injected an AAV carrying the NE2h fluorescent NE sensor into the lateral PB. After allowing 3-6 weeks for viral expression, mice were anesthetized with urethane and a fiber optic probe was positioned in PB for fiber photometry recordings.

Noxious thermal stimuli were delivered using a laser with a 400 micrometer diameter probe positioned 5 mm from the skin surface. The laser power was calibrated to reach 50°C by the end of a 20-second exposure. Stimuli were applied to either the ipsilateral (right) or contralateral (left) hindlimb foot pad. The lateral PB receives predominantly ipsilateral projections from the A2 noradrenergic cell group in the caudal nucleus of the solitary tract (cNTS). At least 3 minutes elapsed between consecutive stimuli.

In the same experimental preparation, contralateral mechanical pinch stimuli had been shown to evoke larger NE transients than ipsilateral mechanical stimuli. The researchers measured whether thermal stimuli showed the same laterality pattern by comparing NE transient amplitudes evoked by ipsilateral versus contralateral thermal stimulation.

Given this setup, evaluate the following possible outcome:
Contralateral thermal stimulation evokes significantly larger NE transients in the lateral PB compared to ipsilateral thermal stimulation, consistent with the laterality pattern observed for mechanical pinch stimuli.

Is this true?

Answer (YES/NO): NO